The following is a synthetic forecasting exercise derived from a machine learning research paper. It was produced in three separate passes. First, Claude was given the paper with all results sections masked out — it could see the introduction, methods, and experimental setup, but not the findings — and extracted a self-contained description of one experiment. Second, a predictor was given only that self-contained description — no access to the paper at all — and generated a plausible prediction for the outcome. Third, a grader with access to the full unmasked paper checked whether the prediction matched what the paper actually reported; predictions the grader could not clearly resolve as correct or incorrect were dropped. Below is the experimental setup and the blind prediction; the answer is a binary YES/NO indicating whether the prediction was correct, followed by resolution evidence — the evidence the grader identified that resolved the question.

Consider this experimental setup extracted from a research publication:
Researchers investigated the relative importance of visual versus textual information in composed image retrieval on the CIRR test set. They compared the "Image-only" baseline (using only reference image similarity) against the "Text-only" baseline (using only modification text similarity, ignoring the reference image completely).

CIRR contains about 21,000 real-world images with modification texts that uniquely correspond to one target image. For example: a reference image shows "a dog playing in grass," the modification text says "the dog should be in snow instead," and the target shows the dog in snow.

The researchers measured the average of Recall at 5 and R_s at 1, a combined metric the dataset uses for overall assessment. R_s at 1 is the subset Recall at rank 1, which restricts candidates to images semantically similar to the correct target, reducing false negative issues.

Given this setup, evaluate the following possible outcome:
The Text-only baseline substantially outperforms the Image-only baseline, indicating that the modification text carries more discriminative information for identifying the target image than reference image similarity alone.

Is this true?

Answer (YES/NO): YES